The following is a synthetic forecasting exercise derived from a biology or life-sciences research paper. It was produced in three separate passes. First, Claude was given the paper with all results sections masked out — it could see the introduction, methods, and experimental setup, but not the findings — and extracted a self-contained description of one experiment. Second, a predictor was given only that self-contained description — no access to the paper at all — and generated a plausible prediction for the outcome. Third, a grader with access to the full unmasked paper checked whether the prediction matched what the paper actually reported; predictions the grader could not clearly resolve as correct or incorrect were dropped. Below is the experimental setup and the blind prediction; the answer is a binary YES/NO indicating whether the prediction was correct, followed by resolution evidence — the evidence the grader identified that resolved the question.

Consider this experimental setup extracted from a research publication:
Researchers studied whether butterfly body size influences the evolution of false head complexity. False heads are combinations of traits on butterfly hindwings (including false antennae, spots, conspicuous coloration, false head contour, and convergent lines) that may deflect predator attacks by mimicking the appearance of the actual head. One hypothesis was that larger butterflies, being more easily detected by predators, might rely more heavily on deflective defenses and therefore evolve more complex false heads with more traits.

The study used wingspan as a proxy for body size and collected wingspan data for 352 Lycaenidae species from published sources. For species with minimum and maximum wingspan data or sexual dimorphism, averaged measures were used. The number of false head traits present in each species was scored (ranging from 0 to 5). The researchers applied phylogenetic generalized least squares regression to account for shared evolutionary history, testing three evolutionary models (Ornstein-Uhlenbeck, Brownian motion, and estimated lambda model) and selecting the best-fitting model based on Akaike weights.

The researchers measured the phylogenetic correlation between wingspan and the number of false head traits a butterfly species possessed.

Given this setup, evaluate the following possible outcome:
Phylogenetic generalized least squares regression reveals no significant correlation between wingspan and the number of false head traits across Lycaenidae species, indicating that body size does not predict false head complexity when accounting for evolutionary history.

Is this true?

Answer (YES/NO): YES